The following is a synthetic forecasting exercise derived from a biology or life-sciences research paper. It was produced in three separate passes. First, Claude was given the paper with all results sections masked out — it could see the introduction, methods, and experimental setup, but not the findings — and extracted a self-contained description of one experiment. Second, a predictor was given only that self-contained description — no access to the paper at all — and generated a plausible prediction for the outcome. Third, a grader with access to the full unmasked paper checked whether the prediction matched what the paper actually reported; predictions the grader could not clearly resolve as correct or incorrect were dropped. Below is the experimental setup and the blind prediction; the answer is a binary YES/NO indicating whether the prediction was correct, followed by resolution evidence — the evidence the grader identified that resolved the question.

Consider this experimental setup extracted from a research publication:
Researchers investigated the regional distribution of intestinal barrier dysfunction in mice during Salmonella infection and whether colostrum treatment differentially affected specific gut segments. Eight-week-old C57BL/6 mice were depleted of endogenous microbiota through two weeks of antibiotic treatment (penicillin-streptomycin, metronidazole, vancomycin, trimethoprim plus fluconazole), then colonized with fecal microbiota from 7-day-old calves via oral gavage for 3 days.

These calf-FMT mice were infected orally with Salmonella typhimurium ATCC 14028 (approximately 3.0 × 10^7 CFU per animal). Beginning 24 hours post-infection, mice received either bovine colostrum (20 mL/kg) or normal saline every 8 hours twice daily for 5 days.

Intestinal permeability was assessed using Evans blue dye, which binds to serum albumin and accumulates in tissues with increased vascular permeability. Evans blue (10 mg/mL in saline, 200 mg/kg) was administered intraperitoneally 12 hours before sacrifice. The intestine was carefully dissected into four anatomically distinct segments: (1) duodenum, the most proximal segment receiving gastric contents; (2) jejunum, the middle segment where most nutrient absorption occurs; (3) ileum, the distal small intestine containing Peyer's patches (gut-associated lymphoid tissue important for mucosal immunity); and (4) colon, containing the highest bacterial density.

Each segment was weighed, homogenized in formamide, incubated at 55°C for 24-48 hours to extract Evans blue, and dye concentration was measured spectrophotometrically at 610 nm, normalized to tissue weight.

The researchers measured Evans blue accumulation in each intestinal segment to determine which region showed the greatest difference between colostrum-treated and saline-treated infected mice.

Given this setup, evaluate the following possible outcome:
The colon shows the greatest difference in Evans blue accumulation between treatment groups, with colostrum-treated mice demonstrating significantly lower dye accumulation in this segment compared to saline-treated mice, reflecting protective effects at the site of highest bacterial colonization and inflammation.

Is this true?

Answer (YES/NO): NO